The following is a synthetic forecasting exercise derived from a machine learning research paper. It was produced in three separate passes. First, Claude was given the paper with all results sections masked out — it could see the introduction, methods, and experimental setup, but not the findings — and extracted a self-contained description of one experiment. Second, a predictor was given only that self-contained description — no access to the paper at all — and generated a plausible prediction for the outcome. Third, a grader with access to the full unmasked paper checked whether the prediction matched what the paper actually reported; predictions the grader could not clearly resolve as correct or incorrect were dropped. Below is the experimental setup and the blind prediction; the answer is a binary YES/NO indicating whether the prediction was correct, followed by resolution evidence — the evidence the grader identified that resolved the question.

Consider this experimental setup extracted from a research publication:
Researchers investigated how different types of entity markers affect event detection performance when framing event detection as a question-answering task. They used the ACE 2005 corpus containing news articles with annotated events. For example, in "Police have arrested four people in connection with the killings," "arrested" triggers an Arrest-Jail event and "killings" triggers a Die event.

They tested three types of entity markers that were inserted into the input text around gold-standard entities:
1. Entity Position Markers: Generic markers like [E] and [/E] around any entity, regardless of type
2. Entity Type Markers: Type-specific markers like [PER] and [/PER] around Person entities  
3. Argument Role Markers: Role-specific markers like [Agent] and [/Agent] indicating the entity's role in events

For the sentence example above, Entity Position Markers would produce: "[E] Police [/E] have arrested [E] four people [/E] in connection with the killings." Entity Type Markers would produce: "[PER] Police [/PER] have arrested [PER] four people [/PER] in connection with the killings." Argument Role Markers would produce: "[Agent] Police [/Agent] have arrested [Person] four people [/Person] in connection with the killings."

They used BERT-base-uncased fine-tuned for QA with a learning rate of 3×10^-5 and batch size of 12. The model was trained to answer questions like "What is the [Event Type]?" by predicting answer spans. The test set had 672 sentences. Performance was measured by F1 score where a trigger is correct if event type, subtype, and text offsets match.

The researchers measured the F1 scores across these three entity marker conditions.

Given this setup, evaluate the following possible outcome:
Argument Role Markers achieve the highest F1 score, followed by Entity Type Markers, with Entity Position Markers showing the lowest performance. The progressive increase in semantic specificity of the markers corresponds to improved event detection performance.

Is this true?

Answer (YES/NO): YES